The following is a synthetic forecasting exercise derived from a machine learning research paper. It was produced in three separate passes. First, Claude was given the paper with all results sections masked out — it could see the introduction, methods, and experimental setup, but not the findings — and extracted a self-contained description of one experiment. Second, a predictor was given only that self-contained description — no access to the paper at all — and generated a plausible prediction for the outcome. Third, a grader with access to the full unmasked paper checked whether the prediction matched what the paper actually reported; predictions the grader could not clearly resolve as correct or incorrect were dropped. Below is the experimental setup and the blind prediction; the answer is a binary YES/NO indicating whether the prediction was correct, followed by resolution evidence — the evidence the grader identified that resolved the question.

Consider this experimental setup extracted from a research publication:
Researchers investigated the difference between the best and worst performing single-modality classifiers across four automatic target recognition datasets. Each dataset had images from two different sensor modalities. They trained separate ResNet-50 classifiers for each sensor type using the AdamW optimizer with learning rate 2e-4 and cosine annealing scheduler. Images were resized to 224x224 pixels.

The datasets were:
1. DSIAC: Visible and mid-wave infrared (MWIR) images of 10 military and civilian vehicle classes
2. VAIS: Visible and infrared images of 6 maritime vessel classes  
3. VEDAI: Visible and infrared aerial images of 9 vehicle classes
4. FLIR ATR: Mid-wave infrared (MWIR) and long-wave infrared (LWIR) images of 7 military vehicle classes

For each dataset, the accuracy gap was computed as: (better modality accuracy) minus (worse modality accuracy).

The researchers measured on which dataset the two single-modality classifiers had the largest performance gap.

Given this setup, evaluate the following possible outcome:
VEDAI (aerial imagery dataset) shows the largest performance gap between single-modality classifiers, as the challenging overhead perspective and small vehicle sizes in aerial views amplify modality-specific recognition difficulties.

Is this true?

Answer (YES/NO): NO